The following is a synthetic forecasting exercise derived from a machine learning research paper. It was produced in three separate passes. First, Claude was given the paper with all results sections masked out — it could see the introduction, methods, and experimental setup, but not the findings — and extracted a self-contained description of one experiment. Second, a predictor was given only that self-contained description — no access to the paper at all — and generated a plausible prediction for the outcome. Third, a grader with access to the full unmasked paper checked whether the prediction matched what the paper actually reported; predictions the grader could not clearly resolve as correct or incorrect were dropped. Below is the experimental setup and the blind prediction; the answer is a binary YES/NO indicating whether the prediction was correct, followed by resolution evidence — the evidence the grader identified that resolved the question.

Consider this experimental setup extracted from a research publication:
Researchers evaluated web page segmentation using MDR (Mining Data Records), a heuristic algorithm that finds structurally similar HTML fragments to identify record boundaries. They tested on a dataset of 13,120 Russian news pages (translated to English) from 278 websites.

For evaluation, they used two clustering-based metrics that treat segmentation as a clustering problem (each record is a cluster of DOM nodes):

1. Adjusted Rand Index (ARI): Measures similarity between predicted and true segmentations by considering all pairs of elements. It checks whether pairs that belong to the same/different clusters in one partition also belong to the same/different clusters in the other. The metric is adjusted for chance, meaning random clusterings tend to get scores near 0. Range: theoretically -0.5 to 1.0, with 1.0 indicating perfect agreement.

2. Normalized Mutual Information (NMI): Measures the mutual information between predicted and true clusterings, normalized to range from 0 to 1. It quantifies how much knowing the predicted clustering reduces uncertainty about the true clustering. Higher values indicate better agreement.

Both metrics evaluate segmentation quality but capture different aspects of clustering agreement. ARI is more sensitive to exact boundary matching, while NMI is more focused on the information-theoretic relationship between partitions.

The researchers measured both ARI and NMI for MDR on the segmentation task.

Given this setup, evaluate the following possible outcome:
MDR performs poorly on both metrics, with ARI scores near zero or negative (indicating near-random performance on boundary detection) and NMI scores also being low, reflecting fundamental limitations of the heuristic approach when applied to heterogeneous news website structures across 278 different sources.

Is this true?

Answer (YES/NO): NO